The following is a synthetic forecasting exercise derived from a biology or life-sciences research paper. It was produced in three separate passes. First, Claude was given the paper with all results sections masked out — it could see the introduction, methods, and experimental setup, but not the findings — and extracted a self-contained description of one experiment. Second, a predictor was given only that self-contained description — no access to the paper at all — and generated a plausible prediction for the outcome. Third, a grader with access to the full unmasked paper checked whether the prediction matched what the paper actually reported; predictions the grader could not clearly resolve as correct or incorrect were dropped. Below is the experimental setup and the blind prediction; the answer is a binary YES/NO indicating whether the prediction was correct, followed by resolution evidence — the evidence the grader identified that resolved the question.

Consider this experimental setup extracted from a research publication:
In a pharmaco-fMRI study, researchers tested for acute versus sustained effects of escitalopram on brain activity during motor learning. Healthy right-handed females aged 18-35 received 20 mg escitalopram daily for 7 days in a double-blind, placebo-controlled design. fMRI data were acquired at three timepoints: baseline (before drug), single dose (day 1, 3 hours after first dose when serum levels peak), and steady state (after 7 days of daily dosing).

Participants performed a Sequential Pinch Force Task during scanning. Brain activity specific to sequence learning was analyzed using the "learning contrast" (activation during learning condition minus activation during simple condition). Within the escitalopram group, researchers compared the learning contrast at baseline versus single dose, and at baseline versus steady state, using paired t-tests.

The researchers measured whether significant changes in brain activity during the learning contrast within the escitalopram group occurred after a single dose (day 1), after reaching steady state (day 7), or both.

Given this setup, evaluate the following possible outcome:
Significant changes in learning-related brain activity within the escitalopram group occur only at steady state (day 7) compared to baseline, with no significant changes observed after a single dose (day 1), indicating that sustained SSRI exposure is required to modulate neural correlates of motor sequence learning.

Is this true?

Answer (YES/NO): NO